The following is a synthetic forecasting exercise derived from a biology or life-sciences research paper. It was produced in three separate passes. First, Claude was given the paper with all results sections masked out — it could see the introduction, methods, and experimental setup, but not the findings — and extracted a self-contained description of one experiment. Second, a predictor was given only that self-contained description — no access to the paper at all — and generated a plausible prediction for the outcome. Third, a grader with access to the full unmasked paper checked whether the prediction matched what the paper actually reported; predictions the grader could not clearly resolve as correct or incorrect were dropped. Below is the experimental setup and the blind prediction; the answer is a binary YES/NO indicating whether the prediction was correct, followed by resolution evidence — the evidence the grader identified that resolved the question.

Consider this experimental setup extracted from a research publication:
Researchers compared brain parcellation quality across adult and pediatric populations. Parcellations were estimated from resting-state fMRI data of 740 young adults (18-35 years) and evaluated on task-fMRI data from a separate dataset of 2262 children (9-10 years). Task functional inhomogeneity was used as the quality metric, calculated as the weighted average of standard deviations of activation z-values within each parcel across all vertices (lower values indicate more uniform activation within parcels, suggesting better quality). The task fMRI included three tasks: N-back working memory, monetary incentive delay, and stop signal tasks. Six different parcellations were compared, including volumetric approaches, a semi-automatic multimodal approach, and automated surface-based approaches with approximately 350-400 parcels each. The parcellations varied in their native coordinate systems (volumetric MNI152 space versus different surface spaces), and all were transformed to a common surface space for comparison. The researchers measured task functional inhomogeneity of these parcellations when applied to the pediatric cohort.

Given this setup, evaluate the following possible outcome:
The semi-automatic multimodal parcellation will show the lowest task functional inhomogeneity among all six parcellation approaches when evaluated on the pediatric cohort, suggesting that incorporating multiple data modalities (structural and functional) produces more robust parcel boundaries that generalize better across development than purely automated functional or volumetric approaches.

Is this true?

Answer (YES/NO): NO